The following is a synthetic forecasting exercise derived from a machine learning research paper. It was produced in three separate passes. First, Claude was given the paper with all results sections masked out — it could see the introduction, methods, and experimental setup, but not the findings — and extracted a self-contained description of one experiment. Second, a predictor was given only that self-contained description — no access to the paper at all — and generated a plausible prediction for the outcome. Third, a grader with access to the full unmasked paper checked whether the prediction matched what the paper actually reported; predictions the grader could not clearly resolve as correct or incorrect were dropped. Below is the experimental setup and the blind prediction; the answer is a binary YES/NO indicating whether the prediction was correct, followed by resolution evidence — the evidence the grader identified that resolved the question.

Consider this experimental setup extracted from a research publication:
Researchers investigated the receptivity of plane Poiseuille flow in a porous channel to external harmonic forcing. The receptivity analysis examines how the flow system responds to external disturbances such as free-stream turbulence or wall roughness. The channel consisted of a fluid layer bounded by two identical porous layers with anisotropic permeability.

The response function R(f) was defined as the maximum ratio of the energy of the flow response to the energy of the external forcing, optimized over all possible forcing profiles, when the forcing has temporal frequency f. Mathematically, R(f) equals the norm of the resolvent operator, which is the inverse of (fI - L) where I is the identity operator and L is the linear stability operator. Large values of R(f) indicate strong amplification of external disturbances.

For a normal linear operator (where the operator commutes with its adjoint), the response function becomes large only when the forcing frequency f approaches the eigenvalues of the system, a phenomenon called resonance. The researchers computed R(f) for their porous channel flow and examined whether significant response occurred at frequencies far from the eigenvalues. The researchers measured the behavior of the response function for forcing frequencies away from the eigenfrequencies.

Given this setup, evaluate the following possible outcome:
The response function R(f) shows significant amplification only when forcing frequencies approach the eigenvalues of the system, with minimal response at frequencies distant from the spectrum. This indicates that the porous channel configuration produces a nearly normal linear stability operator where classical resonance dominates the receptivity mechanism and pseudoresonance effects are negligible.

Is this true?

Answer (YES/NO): NO